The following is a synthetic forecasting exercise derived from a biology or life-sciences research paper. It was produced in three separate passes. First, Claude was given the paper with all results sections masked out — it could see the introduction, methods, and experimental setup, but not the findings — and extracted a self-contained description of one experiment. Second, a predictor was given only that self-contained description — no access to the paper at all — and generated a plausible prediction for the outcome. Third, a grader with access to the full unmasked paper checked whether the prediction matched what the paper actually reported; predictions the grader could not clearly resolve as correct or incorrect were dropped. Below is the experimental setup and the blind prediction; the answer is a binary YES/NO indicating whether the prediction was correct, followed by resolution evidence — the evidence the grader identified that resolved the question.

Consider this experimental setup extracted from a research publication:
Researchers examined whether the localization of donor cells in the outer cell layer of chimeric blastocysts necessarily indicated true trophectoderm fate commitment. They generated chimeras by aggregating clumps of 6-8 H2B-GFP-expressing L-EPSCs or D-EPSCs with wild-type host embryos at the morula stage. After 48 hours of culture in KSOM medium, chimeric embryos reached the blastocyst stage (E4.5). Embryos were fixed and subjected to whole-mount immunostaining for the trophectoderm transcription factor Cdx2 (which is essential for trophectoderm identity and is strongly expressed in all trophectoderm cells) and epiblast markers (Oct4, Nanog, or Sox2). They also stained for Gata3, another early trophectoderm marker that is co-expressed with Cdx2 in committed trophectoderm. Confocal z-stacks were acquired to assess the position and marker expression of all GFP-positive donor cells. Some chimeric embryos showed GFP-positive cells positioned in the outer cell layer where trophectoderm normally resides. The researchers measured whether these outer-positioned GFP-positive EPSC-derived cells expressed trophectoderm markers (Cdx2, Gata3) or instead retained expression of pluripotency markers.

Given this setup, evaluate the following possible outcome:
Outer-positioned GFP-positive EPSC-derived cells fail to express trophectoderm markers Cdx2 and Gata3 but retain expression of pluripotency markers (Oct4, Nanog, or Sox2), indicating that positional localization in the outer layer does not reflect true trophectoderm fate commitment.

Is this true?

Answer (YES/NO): NO